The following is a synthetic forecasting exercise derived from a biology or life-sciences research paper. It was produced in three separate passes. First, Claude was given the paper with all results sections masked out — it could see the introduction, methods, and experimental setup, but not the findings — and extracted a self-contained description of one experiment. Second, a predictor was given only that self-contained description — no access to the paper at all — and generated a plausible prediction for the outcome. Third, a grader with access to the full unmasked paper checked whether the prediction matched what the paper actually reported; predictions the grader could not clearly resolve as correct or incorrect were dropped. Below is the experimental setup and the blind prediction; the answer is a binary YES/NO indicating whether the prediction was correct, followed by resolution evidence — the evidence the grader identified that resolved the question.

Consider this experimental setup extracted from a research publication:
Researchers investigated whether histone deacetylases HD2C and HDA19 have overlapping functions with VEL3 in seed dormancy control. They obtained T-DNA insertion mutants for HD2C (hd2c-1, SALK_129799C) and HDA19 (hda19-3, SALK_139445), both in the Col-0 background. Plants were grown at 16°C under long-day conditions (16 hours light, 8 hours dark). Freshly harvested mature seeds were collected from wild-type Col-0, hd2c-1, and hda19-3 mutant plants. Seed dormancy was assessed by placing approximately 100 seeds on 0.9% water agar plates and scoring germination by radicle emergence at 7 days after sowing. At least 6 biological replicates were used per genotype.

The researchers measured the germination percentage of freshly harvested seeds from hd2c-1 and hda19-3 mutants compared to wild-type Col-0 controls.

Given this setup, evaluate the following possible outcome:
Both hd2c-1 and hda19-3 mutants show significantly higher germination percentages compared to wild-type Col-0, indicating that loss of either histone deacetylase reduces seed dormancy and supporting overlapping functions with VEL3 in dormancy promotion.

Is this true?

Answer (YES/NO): NO